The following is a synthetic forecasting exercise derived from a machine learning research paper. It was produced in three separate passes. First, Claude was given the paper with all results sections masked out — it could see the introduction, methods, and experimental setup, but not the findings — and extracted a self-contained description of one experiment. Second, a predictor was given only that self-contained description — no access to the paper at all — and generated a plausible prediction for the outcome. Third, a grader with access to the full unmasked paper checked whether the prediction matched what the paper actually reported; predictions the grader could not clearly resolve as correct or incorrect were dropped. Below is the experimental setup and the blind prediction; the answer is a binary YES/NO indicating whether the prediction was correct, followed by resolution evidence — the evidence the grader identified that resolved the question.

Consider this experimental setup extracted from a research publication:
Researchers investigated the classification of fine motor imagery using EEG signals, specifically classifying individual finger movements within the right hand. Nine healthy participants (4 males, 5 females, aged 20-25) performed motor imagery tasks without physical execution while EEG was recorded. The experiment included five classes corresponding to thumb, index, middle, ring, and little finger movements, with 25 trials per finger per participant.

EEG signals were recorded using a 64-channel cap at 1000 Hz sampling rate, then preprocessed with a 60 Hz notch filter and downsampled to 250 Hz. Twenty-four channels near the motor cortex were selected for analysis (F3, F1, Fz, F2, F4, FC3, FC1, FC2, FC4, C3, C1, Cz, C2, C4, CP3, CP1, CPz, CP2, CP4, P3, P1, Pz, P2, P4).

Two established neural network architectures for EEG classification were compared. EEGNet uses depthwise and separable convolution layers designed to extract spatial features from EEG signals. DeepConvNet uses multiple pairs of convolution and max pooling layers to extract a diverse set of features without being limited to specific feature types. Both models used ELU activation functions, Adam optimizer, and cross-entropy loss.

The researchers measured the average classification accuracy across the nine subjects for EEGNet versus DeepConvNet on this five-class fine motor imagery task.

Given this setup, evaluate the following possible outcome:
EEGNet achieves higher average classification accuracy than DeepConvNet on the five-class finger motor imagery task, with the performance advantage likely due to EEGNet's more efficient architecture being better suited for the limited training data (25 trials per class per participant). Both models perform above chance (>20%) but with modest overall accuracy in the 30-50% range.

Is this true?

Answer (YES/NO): NO